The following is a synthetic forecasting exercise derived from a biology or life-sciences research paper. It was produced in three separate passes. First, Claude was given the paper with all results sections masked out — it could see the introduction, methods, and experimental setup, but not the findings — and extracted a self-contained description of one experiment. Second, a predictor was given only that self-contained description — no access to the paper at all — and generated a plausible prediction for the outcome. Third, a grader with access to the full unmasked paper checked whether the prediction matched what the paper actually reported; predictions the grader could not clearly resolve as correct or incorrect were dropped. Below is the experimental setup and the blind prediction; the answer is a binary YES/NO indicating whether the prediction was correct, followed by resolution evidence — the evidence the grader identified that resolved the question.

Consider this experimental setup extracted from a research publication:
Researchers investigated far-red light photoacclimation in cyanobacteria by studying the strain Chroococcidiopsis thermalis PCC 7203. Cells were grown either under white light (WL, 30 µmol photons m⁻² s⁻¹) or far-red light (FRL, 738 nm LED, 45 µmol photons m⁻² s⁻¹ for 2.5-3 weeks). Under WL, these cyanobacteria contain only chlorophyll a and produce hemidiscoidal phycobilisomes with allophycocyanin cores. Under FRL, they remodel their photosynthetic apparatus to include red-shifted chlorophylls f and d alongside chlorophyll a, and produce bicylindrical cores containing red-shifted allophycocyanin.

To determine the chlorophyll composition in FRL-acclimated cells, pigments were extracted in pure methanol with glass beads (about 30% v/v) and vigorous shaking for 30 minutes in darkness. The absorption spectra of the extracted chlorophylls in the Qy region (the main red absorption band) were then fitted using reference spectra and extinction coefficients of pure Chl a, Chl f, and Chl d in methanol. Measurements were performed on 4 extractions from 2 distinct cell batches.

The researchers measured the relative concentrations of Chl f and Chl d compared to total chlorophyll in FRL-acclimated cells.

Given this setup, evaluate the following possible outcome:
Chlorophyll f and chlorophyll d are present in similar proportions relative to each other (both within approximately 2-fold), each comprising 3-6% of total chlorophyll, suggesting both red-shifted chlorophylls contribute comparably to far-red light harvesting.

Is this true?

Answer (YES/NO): NO